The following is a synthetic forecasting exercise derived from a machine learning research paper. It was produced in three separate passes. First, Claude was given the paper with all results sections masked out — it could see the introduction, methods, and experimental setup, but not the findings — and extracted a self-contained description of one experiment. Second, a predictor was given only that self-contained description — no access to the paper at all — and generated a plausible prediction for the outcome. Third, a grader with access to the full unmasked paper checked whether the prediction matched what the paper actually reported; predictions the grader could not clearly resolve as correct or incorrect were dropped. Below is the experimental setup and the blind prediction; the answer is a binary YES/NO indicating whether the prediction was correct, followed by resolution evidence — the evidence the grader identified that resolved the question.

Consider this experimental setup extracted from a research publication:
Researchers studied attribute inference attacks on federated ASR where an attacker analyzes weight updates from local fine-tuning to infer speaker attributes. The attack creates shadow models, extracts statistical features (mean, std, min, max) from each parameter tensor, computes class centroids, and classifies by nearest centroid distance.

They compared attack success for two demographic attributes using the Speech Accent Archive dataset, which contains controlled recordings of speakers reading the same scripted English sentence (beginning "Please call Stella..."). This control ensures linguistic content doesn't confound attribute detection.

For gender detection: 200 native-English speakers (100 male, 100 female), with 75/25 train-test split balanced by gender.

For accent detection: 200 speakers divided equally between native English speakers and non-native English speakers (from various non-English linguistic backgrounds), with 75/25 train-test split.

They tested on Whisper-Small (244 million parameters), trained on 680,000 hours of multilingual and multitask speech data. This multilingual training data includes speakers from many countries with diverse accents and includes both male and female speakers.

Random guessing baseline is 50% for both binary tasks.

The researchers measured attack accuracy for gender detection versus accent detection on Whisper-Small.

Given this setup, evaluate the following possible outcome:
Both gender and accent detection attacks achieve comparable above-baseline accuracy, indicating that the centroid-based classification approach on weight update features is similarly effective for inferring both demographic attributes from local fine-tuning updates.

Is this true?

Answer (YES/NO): NO